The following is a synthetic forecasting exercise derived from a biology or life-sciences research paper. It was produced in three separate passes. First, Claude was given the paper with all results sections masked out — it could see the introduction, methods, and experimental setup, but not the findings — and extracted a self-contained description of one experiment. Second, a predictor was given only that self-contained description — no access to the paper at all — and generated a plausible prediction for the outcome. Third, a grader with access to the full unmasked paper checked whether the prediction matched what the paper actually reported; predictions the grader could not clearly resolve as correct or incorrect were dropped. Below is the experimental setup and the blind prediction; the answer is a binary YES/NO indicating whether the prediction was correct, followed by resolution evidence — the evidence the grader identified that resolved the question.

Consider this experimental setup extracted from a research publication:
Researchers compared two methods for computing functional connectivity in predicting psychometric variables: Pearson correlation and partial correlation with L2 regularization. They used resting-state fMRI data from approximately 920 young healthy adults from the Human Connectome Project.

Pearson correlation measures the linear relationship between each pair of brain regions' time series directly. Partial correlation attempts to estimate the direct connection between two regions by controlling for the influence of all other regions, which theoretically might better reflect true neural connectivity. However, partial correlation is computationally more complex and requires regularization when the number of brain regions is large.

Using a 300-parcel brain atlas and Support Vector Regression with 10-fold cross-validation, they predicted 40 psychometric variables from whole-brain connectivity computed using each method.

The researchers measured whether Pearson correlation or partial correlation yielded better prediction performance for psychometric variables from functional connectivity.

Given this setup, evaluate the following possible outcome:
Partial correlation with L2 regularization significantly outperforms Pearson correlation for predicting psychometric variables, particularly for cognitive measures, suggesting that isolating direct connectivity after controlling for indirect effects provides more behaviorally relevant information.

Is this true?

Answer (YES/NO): NO